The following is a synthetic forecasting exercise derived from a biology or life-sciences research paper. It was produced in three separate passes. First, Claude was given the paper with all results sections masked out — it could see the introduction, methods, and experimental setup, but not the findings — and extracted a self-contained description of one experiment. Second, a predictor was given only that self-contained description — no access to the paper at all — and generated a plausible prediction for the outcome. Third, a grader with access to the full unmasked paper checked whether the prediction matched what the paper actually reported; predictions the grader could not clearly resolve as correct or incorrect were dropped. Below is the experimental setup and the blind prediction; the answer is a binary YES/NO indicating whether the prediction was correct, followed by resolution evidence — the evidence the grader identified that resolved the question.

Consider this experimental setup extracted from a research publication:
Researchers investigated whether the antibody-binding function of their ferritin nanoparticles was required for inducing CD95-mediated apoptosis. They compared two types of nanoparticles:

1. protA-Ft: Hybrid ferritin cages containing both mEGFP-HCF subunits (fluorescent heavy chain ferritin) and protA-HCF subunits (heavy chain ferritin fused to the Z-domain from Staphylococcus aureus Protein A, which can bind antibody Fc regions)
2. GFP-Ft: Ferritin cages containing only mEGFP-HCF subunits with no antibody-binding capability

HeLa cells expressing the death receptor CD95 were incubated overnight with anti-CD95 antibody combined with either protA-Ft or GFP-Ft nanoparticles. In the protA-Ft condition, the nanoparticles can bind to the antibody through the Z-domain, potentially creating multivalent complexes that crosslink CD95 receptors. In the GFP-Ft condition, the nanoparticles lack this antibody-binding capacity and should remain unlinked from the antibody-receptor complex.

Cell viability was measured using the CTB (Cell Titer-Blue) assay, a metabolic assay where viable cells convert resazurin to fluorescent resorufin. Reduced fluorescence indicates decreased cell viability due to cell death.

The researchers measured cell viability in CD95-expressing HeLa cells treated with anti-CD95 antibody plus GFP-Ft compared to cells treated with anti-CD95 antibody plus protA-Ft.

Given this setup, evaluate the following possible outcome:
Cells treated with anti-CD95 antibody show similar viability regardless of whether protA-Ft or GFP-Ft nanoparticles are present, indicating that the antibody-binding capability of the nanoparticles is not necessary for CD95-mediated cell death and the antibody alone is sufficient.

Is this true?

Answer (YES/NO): NO